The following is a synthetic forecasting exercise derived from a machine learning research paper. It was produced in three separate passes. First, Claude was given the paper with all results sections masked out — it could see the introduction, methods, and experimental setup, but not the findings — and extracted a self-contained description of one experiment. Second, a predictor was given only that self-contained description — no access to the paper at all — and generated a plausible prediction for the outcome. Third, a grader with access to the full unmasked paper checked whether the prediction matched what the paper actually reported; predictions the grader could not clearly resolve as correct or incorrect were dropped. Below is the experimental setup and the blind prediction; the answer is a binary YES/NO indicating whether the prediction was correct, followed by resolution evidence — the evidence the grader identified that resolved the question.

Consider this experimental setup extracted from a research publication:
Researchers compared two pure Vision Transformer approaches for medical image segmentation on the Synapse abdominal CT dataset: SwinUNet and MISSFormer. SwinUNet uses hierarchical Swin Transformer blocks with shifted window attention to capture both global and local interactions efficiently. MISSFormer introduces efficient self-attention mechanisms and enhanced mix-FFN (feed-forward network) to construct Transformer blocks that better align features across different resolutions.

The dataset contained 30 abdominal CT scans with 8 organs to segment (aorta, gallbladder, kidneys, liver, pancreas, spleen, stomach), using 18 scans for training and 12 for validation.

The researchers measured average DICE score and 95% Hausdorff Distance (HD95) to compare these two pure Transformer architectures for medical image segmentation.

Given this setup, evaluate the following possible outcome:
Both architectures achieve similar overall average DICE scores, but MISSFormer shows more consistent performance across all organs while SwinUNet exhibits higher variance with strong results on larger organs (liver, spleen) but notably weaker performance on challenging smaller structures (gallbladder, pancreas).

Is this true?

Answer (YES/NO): NO